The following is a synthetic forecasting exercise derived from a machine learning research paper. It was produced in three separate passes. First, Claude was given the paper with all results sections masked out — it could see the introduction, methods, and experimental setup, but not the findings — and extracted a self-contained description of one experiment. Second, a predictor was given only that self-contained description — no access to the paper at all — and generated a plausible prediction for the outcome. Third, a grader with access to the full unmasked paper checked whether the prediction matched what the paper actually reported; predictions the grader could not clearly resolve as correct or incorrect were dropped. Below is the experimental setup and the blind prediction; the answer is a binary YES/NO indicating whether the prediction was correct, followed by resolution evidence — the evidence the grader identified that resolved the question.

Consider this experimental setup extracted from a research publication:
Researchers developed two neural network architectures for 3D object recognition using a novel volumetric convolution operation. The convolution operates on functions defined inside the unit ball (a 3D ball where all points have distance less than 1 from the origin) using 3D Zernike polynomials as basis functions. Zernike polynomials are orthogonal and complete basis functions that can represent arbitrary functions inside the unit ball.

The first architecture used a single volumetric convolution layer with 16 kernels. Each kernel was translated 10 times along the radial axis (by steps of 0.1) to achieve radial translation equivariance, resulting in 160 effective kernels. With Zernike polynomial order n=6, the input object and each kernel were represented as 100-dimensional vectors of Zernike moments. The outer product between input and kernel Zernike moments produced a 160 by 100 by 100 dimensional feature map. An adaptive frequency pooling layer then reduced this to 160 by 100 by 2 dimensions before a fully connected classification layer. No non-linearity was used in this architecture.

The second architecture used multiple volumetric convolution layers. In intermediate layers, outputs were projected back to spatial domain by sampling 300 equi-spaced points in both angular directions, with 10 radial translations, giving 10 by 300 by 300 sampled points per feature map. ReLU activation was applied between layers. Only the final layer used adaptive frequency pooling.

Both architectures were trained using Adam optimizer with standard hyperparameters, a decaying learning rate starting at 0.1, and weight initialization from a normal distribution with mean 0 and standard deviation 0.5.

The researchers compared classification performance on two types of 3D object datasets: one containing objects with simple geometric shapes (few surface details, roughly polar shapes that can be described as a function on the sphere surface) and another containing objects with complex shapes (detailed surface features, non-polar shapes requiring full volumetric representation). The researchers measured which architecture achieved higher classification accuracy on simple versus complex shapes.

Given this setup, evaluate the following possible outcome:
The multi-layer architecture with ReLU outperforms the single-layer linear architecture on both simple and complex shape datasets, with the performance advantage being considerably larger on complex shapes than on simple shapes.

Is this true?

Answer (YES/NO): NO